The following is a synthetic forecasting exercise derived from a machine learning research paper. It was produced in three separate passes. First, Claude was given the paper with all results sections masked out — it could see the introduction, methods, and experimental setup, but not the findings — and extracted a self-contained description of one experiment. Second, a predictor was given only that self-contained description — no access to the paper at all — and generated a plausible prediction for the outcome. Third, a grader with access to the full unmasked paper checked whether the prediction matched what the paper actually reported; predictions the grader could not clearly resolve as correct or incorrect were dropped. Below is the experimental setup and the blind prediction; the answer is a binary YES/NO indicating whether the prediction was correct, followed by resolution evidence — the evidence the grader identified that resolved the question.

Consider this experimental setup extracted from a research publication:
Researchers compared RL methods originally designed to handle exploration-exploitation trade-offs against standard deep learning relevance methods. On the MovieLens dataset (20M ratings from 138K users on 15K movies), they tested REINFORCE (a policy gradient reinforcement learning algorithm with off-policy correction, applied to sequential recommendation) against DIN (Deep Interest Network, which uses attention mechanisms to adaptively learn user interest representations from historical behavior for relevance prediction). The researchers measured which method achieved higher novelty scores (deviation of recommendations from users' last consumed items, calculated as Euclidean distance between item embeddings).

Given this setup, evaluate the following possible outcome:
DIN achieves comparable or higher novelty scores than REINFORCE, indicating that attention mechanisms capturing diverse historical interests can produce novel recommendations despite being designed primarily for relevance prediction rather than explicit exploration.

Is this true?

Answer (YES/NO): NO